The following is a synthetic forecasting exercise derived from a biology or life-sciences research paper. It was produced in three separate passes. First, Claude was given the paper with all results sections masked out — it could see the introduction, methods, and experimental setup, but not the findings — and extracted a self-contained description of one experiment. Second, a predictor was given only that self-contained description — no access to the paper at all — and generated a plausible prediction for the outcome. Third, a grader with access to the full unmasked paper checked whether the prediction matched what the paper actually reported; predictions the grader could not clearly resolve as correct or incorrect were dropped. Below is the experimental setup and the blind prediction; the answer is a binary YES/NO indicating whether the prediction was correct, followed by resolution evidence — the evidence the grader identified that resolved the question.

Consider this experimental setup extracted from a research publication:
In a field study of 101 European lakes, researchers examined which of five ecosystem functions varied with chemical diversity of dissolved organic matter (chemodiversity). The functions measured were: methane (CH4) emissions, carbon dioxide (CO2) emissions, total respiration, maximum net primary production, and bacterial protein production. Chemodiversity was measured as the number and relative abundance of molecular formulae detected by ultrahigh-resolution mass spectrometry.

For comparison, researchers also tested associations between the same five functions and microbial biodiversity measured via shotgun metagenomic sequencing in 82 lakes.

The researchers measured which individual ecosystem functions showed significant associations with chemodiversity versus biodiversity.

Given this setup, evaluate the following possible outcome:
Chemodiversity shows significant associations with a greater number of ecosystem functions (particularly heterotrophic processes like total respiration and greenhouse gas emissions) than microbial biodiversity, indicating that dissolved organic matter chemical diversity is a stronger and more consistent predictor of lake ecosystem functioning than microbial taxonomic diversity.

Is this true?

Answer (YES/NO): NO